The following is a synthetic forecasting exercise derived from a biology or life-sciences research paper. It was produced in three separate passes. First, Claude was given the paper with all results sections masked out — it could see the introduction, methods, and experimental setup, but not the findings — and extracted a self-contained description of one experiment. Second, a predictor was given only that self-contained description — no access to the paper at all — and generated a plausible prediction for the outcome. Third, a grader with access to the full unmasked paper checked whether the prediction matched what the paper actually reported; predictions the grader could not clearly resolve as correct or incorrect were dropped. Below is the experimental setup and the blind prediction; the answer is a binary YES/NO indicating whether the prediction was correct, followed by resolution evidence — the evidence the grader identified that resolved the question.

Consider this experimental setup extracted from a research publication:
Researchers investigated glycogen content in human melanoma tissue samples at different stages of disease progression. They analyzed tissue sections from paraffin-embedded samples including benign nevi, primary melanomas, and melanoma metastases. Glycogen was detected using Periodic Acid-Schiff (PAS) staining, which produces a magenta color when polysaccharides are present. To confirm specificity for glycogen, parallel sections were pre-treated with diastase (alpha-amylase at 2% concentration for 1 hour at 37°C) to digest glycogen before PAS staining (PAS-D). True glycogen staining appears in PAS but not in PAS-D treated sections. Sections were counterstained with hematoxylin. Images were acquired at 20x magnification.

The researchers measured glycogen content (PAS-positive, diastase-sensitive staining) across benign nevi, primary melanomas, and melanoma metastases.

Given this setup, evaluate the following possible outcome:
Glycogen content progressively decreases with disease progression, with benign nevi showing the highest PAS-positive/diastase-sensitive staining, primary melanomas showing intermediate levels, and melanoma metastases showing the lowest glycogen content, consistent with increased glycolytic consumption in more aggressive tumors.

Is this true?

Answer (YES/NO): NO